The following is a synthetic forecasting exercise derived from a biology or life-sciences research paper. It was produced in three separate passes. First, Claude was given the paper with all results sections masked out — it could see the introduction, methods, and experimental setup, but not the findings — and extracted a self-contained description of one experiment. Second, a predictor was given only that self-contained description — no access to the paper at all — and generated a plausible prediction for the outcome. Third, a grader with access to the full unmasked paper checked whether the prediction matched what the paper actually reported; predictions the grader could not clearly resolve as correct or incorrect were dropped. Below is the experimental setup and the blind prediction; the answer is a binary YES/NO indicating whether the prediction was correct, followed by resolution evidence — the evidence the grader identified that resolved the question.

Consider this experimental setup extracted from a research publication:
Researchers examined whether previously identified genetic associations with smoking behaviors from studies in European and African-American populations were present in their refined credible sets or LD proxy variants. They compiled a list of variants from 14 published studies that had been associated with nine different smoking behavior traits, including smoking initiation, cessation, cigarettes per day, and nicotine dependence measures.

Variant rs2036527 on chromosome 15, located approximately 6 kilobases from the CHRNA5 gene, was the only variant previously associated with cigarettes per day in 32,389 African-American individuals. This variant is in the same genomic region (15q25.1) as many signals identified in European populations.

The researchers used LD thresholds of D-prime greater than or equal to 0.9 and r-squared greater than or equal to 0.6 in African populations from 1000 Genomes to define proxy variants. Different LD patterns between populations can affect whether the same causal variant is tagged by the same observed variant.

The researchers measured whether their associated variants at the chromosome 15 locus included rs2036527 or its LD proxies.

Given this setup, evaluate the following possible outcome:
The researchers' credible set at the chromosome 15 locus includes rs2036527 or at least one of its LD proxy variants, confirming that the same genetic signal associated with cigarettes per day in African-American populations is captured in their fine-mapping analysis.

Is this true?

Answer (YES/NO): NO